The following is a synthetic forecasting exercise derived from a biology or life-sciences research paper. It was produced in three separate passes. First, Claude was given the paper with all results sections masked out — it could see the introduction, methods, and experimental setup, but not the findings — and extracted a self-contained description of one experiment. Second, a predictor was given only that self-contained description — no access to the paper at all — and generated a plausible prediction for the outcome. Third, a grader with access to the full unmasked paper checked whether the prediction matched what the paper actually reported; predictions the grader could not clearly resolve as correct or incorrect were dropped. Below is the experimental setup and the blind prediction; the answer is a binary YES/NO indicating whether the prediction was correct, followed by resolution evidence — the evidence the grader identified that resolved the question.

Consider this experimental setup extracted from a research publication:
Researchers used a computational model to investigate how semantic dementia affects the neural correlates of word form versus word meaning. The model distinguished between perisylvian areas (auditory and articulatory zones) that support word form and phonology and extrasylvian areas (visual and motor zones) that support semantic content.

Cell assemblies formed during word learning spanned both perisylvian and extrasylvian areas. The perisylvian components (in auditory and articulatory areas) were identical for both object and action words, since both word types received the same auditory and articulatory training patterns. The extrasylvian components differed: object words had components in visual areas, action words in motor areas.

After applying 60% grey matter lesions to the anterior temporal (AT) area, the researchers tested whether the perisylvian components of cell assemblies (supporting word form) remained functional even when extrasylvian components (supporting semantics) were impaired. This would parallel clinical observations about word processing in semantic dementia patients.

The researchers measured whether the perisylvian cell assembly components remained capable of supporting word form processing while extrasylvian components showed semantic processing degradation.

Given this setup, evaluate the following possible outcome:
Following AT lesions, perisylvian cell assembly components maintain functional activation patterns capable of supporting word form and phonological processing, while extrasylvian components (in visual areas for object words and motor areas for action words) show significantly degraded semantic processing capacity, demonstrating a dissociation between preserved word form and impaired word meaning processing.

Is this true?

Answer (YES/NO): YES